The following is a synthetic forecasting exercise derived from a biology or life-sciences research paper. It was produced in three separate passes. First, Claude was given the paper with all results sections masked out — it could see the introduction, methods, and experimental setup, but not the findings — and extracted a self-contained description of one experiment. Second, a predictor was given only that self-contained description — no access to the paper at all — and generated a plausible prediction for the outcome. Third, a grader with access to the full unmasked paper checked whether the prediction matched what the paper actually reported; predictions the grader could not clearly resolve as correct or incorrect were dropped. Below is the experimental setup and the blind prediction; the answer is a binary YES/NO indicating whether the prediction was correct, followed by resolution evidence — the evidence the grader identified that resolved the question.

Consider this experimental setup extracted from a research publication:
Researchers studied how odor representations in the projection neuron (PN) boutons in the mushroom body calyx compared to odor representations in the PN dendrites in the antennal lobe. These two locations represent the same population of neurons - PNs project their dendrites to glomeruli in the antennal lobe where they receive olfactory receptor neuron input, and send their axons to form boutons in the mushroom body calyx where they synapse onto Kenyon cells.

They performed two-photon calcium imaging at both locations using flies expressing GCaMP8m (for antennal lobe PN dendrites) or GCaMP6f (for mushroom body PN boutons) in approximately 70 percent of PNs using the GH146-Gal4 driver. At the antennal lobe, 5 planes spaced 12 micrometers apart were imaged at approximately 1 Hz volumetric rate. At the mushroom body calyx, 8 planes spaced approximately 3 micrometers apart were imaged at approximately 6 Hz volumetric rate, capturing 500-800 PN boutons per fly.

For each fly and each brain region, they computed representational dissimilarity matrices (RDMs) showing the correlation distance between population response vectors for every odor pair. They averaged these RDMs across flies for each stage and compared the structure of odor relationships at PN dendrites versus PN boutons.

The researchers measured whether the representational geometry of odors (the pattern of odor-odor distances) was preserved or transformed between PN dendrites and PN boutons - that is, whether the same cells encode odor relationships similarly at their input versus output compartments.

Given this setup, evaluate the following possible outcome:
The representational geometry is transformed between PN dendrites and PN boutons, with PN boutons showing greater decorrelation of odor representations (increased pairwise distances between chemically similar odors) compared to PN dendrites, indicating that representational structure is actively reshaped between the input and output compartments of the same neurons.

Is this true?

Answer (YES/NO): YES